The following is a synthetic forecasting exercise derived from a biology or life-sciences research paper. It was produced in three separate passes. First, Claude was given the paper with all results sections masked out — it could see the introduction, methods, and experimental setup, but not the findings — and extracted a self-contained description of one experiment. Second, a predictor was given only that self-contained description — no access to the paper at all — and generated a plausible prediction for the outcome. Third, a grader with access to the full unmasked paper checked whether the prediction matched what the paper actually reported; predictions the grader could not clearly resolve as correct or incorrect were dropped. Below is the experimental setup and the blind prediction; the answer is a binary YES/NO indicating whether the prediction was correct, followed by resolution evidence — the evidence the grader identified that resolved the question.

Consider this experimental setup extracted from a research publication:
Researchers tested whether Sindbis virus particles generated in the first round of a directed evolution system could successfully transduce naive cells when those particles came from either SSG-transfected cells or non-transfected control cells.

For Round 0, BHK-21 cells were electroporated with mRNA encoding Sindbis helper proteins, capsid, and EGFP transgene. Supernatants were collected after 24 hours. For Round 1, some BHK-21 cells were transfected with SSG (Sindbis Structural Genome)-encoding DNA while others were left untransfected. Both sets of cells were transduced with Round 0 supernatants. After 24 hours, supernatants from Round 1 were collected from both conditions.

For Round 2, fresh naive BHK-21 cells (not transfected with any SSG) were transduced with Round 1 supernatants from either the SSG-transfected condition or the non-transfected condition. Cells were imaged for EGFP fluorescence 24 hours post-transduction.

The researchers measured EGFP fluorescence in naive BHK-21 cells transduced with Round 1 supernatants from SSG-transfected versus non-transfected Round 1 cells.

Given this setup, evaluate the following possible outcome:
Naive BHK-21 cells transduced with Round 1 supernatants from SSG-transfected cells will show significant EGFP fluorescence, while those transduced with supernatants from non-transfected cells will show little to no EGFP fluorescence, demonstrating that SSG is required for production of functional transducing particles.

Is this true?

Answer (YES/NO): NO